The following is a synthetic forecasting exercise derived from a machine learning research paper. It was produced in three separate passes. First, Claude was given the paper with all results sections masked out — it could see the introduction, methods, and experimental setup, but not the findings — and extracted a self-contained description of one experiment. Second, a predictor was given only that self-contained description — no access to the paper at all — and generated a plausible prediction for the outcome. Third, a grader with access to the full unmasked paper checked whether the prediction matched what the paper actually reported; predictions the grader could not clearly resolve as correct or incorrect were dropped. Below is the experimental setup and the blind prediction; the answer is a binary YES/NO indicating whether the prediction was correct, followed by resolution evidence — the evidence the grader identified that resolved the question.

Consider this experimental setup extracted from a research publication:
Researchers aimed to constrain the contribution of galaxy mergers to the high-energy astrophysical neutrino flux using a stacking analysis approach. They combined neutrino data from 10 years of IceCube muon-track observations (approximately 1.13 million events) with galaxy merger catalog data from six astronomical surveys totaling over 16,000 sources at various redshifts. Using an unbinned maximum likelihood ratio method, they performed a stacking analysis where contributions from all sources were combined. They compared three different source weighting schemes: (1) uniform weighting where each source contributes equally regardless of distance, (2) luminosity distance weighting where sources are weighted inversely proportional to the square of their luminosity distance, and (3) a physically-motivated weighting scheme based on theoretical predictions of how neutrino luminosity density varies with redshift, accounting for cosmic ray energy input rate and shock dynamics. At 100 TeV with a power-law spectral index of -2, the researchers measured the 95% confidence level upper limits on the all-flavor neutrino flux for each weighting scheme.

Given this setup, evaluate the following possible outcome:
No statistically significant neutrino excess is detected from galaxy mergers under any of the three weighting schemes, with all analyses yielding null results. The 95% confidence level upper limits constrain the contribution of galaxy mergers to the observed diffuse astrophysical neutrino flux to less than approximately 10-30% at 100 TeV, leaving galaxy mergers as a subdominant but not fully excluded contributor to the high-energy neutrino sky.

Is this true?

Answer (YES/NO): NO